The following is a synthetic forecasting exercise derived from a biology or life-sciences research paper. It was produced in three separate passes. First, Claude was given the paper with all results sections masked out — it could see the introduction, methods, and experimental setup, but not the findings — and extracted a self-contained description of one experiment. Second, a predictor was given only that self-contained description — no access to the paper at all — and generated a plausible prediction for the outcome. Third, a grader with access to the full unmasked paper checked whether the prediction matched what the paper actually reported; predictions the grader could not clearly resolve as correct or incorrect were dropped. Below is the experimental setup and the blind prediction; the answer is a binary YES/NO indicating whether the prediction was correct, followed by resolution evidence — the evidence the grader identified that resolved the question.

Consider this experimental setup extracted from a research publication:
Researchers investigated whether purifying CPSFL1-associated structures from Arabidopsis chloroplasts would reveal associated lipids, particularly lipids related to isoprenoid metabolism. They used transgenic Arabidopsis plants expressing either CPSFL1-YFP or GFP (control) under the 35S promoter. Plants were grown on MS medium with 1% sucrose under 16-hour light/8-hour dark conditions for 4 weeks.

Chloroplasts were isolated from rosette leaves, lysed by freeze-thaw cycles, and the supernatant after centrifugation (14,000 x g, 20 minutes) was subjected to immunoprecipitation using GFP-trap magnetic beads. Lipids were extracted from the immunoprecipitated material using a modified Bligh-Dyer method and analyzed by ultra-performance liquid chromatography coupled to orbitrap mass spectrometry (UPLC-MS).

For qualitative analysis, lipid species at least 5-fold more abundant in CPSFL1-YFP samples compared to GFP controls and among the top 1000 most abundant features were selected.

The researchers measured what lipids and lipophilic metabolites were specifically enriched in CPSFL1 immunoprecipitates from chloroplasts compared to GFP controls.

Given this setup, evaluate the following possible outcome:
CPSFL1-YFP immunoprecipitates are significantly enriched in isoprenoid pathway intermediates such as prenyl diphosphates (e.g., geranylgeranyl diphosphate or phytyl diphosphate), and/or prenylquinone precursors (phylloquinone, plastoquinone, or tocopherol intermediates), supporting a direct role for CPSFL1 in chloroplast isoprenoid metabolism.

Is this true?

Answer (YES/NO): NO